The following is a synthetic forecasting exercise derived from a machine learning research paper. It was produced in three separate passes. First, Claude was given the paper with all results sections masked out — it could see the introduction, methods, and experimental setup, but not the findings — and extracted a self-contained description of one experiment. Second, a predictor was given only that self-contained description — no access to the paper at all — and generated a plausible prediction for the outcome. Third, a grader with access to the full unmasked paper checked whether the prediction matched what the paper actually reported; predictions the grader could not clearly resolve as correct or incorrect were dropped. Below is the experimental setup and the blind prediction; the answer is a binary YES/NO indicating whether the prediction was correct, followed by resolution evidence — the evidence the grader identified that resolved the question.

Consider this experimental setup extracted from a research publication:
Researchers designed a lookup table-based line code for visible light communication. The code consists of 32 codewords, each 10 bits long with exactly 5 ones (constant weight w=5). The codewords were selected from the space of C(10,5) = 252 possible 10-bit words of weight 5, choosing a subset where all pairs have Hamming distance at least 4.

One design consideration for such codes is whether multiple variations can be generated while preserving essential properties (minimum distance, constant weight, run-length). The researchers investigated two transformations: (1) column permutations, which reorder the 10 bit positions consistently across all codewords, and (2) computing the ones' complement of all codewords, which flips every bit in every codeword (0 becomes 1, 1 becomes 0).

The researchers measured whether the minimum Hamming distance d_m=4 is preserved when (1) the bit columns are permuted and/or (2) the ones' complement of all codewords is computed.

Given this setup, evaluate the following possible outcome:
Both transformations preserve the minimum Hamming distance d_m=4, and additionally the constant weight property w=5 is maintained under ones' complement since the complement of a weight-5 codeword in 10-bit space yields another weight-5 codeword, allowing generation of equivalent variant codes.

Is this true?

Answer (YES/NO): YES